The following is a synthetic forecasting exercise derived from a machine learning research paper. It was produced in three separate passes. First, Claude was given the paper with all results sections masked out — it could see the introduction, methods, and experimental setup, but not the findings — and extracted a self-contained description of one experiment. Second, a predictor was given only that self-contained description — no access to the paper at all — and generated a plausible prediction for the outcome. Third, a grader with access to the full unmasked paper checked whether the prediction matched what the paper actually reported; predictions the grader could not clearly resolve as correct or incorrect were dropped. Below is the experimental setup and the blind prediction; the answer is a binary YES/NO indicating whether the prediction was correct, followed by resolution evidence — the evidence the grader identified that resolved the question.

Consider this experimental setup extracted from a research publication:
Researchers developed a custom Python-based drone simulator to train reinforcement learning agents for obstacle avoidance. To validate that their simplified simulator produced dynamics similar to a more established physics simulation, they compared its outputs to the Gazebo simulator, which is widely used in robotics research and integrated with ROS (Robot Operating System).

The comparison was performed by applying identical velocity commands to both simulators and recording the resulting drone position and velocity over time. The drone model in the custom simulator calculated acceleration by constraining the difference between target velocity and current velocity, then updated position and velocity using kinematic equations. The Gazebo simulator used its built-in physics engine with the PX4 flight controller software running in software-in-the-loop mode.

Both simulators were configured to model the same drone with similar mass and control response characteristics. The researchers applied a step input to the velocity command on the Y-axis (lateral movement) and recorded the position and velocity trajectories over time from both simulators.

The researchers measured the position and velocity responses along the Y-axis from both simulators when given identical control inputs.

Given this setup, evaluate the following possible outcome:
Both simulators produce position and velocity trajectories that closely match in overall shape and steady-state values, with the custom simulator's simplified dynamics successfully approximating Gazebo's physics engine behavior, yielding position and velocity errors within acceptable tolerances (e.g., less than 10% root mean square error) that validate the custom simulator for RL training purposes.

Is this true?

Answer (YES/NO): NO